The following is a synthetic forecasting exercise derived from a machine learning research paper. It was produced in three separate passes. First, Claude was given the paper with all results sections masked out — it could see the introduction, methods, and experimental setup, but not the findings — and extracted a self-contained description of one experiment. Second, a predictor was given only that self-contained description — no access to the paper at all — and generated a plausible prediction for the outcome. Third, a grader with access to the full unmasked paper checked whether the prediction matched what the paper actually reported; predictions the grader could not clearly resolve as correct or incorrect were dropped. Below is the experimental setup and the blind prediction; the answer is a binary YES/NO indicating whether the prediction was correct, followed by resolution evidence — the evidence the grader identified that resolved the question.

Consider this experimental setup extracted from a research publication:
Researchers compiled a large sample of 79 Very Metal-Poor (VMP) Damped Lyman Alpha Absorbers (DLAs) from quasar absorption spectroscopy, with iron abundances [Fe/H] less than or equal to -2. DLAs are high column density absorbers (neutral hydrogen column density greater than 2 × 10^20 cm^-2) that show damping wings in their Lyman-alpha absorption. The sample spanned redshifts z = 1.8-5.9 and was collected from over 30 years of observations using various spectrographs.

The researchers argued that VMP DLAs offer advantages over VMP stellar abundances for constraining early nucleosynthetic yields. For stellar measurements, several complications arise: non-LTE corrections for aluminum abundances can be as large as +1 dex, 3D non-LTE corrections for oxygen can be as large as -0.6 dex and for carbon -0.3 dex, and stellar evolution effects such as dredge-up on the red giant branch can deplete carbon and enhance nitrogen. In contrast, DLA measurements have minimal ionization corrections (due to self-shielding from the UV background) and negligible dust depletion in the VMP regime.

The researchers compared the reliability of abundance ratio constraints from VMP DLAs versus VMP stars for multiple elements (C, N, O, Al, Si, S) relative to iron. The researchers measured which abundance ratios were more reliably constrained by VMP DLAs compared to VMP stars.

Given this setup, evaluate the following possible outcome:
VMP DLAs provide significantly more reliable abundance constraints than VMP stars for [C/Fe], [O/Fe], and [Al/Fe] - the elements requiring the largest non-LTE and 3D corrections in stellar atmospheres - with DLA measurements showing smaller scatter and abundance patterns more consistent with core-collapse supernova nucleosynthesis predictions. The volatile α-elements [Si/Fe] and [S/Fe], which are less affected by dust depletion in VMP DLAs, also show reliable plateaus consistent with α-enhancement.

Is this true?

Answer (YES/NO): NO